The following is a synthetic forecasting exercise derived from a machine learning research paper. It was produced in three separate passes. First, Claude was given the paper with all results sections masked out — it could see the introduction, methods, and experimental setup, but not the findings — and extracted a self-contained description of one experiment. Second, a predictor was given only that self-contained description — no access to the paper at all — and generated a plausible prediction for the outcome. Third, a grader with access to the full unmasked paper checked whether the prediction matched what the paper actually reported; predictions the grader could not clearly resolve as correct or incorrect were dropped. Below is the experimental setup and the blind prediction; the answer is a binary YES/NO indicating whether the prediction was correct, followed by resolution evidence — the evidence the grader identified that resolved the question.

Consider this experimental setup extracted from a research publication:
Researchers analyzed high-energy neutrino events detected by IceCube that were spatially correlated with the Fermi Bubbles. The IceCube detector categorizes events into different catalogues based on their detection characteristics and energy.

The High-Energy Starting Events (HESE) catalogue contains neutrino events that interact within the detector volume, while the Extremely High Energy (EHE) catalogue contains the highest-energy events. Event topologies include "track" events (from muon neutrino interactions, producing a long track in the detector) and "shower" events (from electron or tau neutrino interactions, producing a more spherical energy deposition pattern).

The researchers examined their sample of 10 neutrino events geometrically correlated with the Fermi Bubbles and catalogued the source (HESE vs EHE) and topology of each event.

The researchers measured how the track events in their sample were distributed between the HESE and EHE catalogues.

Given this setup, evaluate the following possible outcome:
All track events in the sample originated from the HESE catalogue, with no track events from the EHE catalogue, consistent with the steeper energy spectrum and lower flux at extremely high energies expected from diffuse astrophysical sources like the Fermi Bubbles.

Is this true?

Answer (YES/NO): NO